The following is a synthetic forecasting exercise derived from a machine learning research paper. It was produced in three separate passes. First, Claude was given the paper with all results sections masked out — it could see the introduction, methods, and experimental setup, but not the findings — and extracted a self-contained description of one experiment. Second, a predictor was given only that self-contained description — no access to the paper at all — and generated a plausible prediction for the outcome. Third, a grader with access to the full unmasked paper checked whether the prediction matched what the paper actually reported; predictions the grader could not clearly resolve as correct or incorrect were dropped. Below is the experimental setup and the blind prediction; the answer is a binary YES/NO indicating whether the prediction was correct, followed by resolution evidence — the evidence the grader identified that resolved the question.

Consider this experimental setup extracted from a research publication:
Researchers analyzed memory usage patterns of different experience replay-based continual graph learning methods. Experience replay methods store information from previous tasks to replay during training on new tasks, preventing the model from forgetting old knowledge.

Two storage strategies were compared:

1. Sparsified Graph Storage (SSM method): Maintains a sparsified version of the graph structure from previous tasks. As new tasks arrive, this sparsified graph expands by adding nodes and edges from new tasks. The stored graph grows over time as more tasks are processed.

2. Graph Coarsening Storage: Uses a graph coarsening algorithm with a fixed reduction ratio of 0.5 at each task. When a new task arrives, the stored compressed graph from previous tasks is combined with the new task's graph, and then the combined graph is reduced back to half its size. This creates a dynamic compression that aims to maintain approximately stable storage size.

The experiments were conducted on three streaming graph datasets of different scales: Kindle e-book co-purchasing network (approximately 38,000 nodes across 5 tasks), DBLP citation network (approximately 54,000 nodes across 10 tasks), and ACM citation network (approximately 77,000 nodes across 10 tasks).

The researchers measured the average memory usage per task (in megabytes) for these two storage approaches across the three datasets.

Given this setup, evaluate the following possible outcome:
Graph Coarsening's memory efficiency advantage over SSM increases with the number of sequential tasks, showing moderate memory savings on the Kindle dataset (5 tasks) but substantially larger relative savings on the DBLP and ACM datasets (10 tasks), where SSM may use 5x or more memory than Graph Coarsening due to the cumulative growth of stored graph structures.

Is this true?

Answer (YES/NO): NO